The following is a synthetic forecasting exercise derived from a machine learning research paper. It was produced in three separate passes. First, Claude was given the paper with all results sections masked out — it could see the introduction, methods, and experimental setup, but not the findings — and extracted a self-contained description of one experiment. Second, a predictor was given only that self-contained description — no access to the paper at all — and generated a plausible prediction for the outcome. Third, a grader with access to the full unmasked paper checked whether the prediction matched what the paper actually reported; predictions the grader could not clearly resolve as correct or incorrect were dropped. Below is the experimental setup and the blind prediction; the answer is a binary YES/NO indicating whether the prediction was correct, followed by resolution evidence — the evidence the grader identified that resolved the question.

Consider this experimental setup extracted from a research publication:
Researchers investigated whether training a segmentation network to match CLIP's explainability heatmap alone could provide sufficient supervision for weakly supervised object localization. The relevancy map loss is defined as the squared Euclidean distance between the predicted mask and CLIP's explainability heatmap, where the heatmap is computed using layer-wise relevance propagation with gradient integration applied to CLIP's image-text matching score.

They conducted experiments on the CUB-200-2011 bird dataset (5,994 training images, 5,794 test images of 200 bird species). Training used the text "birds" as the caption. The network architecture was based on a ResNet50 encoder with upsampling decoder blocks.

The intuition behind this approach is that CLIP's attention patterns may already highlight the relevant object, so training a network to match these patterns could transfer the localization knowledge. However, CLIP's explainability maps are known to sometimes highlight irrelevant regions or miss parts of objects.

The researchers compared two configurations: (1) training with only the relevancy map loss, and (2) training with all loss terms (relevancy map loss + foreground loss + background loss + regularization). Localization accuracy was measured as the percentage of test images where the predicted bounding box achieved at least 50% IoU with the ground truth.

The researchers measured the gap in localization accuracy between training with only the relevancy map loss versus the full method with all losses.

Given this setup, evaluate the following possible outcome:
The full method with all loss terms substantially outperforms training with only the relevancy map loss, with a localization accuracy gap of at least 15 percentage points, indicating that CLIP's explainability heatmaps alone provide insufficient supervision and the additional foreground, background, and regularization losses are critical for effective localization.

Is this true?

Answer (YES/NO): NO